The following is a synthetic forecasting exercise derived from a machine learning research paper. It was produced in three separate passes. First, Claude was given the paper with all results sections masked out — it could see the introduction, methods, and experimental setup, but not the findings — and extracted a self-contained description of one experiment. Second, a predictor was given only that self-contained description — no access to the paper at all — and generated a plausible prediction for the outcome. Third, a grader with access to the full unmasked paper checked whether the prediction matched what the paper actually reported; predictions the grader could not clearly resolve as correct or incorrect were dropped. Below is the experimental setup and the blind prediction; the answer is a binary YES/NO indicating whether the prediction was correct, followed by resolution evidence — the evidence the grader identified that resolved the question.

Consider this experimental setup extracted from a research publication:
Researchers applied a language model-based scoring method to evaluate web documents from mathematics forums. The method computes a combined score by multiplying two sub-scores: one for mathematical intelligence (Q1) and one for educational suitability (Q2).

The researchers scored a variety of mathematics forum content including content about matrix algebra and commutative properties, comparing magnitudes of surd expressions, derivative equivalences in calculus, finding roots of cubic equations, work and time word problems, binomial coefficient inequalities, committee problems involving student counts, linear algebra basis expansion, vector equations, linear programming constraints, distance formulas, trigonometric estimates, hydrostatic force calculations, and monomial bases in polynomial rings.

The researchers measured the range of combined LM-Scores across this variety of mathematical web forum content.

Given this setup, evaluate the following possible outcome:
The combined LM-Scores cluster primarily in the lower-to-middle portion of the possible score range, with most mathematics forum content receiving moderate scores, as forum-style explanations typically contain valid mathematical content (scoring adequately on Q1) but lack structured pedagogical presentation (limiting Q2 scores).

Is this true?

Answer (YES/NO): NO